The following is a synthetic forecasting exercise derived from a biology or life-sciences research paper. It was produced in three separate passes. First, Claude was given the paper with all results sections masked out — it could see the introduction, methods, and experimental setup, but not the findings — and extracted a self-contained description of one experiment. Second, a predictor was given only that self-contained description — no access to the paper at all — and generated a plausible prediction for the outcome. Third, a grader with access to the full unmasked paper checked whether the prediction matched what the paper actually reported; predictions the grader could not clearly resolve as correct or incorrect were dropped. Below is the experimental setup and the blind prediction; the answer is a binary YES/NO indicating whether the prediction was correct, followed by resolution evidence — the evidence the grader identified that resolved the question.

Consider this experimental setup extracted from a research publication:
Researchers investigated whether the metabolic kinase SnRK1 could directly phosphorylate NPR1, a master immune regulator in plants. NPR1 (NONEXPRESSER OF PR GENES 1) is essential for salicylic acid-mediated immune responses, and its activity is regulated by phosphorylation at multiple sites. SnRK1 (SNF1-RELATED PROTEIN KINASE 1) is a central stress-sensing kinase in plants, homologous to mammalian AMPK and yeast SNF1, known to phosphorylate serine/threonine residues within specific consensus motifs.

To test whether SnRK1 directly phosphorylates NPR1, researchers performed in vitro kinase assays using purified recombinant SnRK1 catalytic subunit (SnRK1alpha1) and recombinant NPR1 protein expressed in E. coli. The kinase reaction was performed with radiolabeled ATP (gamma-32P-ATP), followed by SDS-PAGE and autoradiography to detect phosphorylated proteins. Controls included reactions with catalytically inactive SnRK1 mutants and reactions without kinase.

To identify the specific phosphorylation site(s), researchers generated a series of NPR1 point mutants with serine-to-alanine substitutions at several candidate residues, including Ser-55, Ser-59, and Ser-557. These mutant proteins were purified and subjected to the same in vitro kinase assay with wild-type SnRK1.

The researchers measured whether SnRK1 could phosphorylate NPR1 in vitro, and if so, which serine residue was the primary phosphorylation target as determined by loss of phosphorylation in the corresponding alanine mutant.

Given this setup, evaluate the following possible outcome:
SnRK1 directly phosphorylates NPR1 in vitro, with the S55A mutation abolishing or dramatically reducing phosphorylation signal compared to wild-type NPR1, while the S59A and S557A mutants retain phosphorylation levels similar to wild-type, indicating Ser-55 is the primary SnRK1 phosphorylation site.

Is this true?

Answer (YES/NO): NO